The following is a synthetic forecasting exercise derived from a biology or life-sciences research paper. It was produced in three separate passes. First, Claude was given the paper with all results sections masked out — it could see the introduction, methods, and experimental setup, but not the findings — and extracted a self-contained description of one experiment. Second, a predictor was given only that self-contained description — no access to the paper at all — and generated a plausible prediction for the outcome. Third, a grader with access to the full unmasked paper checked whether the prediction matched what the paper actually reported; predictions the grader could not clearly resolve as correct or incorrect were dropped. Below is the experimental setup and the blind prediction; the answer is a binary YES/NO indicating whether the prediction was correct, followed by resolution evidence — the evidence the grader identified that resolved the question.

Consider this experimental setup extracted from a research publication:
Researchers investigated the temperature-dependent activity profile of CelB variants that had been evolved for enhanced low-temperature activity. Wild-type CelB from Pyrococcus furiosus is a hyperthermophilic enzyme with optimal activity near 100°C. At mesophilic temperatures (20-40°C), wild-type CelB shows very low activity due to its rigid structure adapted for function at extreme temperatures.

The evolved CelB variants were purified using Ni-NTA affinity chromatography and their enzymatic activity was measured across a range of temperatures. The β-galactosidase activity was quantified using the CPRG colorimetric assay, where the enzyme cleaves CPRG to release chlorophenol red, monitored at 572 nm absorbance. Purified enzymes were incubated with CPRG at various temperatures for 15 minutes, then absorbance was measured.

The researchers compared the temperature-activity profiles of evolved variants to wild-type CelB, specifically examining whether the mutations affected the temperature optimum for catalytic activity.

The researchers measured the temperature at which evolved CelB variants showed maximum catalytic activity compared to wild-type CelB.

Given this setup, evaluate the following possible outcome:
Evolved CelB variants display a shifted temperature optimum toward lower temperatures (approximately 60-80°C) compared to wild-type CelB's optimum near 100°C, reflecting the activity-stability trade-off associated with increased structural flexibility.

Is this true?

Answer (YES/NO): YES